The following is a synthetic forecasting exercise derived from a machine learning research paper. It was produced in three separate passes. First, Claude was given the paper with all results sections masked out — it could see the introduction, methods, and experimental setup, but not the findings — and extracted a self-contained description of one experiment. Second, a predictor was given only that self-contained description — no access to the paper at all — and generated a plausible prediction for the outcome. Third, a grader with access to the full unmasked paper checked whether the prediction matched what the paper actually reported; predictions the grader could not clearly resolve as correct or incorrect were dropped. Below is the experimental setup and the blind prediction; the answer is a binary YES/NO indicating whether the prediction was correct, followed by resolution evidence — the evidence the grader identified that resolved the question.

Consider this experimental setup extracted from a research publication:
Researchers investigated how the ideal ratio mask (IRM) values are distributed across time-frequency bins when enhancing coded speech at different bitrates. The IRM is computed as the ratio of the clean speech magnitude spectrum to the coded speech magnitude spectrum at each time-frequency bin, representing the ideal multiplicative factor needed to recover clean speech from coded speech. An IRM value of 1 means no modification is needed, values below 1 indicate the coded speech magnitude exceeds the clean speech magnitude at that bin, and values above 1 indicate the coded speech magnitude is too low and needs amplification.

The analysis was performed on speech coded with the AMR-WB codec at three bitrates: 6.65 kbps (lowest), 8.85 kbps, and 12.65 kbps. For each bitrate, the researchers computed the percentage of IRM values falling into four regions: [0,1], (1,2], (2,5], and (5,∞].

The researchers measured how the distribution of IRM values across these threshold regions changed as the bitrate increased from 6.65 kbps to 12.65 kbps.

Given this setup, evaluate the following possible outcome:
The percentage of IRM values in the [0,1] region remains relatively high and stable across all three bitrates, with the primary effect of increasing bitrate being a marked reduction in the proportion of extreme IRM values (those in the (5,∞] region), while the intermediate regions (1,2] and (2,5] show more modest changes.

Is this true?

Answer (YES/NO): NO